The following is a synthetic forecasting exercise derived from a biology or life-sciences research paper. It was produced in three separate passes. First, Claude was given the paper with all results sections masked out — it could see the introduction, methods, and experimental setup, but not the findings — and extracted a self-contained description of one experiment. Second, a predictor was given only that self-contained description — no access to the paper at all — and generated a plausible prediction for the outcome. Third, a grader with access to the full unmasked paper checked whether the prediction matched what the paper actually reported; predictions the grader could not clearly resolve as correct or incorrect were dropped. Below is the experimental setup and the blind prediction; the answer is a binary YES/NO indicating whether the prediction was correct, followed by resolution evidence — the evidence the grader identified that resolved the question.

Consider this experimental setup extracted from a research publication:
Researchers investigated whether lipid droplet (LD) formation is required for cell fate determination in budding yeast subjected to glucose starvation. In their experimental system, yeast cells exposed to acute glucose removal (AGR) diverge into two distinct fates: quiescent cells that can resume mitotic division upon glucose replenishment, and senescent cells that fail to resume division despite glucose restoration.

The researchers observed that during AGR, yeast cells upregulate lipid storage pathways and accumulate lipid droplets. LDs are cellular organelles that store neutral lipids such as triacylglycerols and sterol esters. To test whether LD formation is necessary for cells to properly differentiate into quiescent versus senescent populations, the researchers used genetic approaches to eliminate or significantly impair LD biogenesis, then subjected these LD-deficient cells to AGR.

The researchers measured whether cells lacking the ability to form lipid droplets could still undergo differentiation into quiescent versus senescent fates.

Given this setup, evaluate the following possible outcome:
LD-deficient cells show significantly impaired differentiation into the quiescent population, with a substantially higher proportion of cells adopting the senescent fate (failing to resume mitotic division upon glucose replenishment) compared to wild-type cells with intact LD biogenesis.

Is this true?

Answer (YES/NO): NO